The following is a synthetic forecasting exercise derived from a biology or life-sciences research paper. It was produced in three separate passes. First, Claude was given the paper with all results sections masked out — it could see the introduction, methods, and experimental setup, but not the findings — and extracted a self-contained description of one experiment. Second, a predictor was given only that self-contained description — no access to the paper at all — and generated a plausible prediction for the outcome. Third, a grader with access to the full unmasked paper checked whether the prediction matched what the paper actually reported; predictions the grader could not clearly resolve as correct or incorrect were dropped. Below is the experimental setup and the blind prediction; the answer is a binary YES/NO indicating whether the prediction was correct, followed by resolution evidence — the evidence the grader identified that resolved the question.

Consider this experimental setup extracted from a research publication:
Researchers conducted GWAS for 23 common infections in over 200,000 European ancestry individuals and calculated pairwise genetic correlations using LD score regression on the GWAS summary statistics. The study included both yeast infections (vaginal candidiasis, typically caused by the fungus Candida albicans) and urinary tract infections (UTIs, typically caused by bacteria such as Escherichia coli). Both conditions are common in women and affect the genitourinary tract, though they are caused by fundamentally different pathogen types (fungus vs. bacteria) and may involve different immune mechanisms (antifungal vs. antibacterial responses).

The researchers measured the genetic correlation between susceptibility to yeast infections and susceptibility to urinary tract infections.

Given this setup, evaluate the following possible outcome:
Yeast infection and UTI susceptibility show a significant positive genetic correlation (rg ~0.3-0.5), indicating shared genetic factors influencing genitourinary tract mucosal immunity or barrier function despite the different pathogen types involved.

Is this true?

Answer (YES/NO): NO